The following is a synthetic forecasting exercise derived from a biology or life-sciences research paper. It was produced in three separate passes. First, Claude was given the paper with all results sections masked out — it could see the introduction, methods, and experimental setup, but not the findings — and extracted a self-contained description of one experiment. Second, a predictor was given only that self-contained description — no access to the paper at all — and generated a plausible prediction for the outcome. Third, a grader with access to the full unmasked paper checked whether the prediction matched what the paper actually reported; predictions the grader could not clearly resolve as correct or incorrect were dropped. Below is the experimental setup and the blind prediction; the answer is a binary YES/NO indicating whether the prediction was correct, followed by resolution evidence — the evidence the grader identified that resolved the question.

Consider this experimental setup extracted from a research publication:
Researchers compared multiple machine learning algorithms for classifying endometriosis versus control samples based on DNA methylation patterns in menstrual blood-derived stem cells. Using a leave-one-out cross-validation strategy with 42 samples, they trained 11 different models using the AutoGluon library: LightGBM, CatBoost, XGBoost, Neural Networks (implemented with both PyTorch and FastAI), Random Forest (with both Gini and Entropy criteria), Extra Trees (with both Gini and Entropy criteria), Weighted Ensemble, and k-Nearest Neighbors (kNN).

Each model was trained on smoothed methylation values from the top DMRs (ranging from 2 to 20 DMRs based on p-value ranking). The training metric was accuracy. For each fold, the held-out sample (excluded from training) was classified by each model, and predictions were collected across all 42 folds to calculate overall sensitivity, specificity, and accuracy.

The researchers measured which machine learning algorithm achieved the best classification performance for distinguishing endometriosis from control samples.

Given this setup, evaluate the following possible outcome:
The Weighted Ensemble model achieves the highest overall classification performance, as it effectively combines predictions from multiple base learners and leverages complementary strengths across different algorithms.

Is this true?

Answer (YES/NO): YES